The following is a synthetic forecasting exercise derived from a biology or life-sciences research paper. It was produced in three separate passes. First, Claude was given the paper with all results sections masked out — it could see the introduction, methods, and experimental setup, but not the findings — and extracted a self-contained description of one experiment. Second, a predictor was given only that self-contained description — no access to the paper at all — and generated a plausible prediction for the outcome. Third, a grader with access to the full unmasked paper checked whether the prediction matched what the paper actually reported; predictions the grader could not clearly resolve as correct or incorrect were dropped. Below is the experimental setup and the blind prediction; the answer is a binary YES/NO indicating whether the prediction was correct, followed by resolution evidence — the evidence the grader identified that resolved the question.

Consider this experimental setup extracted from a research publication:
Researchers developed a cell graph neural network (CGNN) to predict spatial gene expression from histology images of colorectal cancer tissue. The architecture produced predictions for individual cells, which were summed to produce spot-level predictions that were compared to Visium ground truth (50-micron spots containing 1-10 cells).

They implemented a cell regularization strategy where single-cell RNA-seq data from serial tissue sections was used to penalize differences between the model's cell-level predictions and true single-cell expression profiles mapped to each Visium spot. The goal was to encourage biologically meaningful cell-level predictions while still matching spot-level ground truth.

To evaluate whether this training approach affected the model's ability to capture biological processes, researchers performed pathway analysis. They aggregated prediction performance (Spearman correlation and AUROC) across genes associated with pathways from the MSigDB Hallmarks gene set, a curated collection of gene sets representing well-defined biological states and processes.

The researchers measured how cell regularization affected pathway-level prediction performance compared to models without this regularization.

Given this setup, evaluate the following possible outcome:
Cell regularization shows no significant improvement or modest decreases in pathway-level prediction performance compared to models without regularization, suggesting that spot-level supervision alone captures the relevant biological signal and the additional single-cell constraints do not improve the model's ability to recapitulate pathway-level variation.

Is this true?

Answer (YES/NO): YES